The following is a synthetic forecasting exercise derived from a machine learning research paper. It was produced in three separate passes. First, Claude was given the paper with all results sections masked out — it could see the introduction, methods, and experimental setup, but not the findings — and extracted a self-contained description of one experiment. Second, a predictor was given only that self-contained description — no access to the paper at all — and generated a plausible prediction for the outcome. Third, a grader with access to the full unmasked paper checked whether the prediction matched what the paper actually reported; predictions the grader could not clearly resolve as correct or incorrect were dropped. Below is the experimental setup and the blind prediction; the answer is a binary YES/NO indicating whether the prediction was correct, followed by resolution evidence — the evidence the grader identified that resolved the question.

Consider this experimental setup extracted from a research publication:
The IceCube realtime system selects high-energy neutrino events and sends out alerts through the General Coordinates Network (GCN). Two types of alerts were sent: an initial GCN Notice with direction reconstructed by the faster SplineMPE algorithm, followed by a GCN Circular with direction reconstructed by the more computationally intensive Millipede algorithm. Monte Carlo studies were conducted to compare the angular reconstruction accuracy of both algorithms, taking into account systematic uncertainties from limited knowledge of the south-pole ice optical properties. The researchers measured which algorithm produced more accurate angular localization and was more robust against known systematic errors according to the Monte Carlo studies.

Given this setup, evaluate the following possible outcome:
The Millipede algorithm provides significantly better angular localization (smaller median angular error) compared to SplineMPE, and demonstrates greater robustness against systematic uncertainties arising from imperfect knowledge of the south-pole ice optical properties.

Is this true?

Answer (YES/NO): NO